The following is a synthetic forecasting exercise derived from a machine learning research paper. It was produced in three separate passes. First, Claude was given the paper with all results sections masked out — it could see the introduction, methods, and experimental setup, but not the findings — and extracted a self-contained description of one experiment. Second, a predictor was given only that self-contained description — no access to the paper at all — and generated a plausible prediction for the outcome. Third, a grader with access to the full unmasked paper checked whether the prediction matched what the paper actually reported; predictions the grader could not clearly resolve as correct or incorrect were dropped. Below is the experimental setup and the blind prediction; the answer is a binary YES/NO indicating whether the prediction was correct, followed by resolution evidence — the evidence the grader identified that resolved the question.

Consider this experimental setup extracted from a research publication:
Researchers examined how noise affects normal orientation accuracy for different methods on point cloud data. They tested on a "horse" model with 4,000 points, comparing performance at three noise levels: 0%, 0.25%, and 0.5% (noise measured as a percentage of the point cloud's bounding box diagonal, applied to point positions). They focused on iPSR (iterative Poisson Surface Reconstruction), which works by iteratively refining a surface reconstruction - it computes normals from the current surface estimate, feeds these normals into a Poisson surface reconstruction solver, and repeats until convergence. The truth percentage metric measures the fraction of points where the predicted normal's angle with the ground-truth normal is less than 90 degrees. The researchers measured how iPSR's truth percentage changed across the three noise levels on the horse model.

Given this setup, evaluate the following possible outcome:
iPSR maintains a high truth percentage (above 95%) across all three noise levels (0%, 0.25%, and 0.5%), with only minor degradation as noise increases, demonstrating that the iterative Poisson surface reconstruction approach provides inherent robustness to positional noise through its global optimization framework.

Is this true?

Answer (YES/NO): YES